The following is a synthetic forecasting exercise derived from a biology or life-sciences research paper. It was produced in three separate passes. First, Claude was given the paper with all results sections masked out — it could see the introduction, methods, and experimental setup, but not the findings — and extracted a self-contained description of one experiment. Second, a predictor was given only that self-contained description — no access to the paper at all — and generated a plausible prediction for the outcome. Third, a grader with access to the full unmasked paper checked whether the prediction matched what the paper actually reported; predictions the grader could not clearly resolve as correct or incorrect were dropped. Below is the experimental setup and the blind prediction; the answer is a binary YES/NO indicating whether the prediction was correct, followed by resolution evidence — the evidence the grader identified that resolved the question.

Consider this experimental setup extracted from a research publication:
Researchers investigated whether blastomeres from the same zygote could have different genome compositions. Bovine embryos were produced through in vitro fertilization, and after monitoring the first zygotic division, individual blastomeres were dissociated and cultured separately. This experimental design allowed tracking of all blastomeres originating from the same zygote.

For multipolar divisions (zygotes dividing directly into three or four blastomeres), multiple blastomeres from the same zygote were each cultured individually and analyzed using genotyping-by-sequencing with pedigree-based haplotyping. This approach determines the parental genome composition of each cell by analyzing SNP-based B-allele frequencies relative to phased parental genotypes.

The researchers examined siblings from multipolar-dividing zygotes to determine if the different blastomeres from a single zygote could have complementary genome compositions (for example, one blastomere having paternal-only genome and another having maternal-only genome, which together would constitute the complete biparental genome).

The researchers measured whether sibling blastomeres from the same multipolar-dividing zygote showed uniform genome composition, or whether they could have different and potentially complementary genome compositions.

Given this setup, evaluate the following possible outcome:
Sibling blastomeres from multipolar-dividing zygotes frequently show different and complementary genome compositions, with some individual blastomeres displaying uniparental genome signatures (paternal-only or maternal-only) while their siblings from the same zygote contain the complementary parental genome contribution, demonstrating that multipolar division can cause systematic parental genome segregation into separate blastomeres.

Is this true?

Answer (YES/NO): YES